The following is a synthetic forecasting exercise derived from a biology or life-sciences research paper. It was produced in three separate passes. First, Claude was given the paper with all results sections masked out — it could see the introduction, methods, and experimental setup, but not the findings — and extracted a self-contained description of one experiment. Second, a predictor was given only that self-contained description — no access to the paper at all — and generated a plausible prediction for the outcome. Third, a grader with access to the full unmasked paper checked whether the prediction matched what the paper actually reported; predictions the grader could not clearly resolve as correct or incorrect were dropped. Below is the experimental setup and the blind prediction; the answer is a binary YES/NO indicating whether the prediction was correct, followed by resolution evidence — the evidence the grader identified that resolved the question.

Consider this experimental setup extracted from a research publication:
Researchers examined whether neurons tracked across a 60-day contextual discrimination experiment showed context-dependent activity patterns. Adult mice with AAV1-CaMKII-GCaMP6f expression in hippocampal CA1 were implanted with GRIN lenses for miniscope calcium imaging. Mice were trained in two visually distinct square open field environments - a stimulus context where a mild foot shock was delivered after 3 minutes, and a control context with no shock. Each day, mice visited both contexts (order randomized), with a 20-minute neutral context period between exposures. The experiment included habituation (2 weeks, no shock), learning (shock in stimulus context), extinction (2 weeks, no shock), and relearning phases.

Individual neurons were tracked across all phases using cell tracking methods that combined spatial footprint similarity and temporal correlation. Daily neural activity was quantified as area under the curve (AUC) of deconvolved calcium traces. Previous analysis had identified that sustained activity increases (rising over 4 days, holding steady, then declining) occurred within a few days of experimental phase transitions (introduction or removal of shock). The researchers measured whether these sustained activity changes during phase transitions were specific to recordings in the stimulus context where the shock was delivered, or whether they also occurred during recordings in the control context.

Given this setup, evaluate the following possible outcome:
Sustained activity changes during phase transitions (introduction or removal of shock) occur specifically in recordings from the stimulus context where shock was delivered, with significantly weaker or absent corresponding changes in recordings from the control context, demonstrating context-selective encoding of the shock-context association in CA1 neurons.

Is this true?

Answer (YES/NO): NO